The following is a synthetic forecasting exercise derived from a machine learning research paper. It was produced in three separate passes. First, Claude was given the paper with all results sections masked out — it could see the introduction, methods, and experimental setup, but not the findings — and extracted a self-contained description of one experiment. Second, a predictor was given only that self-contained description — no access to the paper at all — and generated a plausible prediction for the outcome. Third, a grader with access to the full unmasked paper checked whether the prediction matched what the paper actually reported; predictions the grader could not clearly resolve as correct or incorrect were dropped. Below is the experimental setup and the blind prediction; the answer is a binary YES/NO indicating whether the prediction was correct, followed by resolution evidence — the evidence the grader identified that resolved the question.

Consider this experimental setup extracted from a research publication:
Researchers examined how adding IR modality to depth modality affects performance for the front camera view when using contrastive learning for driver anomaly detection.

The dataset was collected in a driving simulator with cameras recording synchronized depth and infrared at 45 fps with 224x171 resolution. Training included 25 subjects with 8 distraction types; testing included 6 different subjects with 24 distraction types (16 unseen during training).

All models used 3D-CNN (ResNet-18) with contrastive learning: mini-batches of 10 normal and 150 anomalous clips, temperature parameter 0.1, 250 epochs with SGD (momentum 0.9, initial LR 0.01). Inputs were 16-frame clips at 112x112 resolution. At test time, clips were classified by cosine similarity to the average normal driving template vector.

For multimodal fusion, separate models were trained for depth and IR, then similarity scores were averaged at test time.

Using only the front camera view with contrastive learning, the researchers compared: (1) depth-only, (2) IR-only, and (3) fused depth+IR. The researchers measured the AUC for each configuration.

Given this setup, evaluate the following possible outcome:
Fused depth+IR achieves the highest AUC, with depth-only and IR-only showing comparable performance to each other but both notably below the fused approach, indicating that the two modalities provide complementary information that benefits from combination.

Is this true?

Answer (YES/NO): NO